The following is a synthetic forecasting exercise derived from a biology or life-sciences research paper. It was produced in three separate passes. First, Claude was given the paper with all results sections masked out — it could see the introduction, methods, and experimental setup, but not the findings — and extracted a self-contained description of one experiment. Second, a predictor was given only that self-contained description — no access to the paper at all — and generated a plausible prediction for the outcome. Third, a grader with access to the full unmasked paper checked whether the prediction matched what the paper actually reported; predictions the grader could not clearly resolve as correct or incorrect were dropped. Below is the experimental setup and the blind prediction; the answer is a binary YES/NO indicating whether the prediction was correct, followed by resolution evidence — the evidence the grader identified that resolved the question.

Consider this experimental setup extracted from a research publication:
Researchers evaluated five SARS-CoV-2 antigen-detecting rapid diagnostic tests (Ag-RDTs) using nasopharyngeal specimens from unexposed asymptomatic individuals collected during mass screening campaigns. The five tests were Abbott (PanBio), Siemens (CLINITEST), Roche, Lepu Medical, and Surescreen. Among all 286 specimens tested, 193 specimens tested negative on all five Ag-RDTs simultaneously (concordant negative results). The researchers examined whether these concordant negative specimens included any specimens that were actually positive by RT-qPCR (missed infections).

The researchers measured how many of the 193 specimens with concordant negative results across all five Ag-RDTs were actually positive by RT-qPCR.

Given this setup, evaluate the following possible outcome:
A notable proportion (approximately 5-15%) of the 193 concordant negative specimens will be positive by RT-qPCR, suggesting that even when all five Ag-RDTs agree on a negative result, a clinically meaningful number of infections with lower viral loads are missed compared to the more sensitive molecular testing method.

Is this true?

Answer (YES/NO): NO